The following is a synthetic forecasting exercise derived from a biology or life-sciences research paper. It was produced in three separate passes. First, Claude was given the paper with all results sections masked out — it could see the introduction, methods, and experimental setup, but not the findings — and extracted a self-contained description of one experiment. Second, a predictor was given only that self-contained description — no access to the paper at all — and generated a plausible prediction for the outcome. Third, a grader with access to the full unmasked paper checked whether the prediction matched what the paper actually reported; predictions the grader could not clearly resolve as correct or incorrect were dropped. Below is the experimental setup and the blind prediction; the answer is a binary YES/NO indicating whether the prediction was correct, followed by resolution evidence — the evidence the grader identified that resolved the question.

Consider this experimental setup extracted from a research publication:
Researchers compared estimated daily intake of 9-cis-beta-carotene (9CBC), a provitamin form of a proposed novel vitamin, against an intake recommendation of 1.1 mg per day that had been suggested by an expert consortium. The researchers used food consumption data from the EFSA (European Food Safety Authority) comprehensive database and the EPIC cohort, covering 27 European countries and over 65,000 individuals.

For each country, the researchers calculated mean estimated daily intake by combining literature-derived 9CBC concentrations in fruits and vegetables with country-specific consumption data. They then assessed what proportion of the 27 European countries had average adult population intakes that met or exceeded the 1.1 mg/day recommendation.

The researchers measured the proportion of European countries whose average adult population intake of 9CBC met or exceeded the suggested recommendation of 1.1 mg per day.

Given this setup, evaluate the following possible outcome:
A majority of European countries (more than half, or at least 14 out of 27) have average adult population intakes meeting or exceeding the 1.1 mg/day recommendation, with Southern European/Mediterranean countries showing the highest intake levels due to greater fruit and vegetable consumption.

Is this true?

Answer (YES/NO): NO